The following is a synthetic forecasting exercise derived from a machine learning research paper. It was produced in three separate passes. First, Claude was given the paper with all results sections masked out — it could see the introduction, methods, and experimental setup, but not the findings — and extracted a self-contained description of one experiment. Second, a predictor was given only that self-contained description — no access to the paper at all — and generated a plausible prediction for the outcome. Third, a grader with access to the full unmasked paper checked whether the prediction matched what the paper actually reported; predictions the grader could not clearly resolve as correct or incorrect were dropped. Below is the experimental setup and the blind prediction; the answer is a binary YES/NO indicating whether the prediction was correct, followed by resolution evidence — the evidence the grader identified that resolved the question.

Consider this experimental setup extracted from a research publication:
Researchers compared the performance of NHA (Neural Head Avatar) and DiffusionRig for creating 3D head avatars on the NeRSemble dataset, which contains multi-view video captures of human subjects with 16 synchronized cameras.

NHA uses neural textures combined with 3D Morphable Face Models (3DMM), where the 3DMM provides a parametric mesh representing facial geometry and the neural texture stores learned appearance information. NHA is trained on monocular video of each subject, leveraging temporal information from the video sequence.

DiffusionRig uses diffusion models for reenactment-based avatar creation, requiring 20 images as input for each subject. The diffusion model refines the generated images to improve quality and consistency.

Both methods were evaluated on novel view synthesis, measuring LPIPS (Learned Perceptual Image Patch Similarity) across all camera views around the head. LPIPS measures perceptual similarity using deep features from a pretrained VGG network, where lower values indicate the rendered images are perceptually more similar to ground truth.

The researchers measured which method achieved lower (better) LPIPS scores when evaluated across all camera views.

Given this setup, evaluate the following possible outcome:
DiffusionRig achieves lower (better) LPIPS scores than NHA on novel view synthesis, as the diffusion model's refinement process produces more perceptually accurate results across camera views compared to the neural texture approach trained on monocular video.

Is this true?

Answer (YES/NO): NO